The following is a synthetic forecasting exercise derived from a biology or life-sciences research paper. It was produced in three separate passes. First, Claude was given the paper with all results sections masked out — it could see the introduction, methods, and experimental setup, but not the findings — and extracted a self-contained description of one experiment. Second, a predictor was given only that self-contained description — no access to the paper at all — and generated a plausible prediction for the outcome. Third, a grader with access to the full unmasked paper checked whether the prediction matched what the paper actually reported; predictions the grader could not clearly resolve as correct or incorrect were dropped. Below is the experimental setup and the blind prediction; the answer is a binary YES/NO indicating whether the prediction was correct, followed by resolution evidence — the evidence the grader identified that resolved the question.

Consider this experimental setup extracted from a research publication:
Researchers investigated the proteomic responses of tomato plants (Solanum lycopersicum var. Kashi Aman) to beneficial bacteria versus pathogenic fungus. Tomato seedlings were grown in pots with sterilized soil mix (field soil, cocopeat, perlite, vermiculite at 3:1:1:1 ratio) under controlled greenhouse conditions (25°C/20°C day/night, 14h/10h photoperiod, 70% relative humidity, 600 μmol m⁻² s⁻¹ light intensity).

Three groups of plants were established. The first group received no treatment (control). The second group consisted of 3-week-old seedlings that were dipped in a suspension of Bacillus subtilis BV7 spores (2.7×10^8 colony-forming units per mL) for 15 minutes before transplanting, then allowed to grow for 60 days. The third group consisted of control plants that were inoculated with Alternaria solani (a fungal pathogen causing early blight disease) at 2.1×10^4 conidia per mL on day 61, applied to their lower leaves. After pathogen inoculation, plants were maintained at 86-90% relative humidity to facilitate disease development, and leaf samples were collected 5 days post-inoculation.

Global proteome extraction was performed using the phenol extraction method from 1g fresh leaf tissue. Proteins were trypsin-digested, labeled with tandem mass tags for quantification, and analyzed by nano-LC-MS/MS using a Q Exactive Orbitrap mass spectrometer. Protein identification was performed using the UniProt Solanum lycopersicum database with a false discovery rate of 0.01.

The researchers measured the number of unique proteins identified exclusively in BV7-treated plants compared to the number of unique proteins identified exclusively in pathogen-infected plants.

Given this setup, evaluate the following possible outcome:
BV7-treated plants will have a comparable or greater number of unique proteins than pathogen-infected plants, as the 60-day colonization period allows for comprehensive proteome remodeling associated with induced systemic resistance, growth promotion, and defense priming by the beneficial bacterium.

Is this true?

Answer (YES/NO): YES